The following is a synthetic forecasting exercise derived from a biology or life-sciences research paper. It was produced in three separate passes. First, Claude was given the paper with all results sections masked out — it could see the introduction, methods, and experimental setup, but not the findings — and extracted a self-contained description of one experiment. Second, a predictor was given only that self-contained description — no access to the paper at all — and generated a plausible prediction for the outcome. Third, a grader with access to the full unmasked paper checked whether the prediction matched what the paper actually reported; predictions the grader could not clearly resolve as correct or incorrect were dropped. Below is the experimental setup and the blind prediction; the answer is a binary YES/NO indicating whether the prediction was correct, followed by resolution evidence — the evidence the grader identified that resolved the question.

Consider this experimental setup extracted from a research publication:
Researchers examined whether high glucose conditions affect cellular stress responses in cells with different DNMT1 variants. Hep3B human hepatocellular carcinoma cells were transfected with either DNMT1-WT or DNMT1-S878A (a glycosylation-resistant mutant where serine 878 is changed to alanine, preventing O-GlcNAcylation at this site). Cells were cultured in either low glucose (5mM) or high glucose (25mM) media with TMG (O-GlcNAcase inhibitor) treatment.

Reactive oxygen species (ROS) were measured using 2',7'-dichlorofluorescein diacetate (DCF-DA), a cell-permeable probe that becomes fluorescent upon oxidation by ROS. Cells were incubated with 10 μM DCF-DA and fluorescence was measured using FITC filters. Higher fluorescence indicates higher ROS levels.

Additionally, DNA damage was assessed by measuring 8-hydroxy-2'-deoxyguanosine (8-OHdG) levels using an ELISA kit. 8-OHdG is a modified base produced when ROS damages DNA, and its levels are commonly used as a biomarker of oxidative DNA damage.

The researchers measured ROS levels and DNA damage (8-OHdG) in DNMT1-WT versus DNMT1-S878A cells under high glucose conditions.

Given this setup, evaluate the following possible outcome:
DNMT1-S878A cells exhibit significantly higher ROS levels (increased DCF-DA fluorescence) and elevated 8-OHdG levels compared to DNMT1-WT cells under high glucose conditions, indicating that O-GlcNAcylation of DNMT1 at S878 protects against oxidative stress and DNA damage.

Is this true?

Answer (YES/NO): NO